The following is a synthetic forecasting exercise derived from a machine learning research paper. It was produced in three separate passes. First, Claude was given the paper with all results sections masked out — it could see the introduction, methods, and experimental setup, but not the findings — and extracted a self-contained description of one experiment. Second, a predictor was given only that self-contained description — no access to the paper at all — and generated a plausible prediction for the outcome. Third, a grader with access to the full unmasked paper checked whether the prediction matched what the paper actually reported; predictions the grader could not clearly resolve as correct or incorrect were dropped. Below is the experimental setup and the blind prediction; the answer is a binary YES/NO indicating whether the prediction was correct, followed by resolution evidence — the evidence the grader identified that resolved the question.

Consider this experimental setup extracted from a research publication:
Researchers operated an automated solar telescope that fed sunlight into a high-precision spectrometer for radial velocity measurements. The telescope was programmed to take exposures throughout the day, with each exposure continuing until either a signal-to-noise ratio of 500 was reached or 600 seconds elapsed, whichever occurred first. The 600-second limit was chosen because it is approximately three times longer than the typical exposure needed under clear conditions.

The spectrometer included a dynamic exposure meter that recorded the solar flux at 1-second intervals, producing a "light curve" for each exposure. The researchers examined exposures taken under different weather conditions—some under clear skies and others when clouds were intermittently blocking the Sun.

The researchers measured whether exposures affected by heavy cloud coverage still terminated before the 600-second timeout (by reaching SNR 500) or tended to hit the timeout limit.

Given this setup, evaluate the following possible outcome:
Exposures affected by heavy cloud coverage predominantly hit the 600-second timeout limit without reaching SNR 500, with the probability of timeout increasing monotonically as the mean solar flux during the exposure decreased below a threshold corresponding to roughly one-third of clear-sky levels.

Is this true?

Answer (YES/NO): NO